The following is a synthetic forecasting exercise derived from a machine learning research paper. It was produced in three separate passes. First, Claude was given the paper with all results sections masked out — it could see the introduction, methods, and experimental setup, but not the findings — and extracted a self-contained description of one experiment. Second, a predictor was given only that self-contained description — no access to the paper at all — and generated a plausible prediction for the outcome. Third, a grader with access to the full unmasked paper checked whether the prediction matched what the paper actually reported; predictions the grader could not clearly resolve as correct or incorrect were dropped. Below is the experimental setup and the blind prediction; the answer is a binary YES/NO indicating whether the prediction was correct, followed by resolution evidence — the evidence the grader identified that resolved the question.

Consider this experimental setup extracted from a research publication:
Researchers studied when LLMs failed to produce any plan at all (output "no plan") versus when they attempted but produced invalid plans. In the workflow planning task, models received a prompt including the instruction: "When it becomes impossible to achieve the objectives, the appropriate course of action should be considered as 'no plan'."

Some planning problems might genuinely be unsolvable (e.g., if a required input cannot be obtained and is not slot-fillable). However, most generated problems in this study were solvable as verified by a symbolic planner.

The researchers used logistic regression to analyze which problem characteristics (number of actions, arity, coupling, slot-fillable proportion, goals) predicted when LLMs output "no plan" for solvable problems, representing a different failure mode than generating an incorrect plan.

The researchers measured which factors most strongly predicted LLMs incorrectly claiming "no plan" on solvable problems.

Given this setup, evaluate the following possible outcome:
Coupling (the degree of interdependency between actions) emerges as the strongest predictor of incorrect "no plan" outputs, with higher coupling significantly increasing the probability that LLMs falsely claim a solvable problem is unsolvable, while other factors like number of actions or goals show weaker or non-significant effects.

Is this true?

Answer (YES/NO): NO